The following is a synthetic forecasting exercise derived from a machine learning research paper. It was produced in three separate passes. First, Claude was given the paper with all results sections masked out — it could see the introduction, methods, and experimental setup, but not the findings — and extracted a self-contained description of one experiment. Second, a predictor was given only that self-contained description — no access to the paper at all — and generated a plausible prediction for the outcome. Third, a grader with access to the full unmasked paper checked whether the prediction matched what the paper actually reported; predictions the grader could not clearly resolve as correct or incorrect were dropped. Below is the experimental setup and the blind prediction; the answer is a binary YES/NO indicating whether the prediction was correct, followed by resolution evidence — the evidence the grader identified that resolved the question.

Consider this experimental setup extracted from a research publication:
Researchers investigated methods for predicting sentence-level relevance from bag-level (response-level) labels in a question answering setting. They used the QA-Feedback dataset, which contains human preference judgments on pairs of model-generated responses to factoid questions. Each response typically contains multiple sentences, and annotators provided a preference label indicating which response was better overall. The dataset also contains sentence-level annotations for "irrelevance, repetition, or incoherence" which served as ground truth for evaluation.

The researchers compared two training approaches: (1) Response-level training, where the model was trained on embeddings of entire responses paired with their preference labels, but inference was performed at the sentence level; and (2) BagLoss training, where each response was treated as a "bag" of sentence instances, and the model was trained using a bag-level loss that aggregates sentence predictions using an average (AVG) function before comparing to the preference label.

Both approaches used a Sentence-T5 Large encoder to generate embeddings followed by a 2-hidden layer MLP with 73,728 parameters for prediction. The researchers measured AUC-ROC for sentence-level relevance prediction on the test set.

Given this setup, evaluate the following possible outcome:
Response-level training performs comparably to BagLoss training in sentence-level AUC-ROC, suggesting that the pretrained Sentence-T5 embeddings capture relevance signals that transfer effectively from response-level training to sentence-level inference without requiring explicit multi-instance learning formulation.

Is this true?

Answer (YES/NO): NO